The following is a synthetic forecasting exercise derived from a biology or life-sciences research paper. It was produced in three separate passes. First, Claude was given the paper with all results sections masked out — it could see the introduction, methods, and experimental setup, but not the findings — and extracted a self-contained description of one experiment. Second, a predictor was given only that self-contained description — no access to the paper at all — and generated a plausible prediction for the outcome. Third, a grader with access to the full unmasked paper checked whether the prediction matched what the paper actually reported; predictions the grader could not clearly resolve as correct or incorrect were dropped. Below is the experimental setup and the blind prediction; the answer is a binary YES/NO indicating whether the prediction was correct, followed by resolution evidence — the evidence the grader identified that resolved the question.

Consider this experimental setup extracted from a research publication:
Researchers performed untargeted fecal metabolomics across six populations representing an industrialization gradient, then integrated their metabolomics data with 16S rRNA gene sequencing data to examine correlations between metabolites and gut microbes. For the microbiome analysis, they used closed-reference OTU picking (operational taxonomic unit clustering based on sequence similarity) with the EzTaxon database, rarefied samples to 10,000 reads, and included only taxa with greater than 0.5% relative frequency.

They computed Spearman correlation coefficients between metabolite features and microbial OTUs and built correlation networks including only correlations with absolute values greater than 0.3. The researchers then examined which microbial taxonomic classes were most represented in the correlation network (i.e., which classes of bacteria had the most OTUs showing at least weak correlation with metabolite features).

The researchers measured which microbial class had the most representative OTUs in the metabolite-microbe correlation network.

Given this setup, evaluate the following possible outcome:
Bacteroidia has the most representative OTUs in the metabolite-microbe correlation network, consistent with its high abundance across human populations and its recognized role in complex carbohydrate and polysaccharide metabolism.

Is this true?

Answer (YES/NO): NO